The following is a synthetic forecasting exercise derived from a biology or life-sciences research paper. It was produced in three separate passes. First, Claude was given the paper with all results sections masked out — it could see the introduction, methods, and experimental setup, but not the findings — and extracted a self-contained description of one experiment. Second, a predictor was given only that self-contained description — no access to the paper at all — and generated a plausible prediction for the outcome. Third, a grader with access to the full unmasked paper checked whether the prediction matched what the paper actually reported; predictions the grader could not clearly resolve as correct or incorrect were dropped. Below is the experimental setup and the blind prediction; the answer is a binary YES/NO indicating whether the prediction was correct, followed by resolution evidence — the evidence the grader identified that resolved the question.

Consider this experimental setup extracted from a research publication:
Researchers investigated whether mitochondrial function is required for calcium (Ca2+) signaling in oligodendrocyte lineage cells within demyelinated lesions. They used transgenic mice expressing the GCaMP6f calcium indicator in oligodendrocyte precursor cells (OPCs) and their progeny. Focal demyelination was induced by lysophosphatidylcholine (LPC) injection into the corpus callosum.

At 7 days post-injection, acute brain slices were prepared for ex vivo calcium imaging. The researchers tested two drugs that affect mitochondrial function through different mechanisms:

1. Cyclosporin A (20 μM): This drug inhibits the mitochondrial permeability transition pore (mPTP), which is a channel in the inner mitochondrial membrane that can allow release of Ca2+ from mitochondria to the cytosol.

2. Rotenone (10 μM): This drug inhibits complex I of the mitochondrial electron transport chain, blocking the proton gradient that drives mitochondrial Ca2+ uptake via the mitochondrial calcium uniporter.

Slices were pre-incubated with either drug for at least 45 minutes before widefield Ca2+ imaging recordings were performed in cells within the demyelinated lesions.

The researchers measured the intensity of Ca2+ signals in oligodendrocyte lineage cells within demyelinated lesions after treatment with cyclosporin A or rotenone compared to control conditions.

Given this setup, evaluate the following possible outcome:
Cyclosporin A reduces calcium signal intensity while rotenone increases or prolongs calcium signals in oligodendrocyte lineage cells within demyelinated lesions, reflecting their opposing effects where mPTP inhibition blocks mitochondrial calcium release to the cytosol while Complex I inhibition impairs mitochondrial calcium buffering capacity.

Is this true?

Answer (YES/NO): NO